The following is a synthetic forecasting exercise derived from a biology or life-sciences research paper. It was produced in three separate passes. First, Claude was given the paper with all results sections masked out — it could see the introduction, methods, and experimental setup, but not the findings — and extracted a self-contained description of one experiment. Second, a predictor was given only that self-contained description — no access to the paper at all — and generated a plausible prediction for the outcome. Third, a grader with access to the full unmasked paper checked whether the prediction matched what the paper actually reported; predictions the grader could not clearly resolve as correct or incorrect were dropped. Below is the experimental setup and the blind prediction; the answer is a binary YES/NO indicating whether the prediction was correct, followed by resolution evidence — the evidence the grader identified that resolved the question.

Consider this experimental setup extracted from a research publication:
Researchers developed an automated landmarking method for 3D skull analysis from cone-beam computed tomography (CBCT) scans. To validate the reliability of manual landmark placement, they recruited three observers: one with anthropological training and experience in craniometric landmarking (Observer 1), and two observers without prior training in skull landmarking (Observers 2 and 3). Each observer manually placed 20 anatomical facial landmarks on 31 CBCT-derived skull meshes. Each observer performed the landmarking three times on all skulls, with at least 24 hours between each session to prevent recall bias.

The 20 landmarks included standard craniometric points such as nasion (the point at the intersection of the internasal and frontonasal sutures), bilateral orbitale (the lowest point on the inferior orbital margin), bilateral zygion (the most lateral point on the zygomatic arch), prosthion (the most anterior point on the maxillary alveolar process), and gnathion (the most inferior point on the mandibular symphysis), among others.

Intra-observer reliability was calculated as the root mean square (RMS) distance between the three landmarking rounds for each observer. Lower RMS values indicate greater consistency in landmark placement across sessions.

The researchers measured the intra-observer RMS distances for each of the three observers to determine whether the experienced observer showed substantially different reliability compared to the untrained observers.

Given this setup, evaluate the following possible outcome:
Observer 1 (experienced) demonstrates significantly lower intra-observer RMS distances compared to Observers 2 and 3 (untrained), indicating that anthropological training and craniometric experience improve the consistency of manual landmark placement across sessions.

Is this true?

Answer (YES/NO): YES